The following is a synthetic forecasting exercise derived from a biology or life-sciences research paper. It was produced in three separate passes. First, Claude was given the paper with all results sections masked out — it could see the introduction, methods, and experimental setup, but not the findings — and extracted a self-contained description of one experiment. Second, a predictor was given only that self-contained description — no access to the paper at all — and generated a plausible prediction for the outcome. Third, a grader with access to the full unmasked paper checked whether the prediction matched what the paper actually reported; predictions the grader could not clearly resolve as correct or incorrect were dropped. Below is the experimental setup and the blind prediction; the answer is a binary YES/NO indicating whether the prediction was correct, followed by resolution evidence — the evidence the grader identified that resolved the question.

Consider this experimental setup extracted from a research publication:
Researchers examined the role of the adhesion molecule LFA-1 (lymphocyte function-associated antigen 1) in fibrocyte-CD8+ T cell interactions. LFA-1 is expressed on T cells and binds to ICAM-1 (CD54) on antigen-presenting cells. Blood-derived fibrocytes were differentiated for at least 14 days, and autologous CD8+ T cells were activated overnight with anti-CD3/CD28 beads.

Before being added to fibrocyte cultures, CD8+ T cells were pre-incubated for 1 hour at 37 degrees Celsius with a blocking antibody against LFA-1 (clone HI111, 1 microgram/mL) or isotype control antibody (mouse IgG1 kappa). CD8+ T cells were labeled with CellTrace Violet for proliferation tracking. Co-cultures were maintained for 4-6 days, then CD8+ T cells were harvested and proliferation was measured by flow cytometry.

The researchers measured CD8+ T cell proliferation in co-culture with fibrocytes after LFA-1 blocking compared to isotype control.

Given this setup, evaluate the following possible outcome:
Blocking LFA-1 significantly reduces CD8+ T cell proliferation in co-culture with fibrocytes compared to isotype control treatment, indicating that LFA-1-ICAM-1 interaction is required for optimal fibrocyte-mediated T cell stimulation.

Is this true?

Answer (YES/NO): NO